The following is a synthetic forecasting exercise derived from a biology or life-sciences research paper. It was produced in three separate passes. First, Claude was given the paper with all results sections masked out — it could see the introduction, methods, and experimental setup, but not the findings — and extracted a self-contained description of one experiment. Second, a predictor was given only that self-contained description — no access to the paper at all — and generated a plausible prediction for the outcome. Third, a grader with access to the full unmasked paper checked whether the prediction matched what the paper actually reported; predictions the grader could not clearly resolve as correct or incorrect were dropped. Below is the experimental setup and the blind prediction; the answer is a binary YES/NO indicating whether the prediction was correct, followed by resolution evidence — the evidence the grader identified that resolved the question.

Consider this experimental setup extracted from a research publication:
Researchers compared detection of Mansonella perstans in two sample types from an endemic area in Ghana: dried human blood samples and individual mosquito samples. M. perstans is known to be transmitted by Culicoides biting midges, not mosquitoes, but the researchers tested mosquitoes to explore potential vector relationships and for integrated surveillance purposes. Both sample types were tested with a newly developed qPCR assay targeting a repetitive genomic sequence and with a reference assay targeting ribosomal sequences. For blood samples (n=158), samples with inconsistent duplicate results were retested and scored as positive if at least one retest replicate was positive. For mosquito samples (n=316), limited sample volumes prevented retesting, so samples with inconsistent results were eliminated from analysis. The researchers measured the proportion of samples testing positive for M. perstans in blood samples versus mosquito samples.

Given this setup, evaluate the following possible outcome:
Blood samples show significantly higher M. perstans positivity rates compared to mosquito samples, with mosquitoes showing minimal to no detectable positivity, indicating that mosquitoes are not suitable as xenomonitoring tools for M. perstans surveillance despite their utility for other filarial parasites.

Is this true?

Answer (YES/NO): NO